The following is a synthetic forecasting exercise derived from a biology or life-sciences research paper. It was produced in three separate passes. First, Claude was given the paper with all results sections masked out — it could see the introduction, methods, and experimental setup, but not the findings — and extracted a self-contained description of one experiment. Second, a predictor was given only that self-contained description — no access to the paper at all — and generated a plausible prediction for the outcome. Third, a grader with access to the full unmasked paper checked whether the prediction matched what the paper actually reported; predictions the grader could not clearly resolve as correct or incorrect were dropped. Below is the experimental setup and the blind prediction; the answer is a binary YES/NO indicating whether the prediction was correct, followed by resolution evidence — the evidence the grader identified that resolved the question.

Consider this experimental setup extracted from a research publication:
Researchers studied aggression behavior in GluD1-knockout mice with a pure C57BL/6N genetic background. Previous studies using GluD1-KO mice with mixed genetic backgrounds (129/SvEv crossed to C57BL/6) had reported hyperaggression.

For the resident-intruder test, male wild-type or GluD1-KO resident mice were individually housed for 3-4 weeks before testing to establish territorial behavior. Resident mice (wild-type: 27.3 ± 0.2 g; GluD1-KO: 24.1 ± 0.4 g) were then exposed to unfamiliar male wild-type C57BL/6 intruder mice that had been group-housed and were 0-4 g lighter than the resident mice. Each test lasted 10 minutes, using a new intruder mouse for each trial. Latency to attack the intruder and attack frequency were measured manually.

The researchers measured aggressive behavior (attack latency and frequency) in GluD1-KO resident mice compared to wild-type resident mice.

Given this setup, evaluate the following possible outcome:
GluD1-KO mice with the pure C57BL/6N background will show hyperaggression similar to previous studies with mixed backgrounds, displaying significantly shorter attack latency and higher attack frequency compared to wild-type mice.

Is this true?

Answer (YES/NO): NO